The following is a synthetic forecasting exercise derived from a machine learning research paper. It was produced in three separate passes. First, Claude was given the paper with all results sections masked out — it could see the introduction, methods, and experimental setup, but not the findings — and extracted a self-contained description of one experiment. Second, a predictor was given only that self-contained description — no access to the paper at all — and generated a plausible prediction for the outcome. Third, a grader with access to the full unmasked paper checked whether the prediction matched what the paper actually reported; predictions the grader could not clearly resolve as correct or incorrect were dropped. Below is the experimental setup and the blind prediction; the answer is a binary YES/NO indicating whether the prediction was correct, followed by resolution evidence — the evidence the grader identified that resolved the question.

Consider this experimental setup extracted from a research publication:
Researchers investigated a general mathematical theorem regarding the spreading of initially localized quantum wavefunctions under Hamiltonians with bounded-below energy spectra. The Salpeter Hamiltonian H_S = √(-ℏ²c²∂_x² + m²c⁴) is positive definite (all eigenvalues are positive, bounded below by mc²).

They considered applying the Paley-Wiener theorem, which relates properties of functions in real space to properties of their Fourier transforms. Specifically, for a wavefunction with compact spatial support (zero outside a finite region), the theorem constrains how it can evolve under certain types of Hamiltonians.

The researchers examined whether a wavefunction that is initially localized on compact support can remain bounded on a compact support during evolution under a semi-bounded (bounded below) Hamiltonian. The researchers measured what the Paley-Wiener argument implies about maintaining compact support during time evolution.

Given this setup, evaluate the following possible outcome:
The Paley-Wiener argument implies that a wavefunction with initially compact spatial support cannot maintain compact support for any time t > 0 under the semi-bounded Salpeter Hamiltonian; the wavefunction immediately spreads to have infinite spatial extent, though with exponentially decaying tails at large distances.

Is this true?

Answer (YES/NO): YES